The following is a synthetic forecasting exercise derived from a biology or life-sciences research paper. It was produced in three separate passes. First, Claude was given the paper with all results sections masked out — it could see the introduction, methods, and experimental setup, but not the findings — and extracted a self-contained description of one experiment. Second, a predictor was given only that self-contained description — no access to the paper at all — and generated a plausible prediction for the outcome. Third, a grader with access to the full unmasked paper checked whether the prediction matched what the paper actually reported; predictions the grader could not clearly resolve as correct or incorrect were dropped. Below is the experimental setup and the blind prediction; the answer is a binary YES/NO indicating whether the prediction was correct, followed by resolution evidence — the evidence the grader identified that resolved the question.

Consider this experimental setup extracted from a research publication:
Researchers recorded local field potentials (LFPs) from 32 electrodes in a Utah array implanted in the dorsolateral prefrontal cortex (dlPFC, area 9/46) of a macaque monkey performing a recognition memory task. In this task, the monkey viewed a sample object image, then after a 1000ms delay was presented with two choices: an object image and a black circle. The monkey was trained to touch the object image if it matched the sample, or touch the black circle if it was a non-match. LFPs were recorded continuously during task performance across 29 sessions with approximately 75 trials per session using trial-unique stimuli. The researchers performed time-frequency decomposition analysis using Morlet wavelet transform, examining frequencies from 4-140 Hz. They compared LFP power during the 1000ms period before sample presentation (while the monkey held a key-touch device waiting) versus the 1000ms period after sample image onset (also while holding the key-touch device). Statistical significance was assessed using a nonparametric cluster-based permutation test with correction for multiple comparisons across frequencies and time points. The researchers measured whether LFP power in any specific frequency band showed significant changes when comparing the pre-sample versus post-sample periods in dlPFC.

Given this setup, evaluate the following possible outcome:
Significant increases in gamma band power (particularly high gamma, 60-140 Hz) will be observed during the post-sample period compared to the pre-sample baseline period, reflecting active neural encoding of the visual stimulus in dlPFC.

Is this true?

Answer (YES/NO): NO